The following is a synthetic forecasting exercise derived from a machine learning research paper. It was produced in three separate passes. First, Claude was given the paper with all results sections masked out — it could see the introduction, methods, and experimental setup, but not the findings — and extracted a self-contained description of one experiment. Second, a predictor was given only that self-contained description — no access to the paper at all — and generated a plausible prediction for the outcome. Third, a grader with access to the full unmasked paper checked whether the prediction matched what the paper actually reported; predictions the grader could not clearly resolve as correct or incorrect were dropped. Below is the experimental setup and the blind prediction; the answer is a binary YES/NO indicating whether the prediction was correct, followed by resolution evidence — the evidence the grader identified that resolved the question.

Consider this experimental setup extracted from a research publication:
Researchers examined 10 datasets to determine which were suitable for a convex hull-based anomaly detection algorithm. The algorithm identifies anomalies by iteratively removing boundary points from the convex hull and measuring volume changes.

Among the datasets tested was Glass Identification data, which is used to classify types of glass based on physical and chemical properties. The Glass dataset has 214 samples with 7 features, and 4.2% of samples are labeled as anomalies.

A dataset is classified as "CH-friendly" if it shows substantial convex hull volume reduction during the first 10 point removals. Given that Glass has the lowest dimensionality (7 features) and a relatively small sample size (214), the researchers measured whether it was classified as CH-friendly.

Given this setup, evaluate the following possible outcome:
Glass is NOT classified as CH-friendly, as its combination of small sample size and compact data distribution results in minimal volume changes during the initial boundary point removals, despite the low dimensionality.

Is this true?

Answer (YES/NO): YES